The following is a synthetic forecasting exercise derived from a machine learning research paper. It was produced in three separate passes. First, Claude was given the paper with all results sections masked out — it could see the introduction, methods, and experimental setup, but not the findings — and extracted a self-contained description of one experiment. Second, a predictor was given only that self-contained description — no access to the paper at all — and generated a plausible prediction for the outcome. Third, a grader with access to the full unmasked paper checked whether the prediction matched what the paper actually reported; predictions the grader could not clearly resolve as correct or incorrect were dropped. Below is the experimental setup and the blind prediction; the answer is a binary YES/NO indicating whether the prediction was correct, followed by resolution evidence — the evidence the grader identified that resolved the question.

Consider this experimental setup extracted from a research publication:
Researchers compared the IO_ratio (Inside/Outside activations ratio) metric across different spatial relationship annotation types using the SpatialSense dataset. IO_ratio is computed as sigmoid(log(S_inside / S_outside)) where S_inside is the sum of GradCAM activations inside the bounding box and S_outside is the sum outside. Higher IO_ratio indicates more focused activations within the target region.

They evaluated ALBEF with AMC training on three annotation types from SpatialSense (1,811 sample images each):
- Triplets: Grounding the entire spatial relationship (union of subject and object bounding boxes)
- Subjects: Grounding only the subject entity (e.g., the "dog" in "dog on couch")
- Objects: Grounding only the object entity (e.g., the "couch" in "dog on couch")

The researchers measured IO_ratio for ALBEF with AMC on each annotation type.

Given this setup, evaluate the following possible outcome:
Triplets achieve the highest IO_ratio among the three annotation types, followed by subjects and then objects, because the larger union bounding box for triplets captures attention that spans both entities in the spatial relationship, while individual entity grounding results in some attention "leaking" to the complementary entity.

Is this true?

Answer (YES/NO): NO